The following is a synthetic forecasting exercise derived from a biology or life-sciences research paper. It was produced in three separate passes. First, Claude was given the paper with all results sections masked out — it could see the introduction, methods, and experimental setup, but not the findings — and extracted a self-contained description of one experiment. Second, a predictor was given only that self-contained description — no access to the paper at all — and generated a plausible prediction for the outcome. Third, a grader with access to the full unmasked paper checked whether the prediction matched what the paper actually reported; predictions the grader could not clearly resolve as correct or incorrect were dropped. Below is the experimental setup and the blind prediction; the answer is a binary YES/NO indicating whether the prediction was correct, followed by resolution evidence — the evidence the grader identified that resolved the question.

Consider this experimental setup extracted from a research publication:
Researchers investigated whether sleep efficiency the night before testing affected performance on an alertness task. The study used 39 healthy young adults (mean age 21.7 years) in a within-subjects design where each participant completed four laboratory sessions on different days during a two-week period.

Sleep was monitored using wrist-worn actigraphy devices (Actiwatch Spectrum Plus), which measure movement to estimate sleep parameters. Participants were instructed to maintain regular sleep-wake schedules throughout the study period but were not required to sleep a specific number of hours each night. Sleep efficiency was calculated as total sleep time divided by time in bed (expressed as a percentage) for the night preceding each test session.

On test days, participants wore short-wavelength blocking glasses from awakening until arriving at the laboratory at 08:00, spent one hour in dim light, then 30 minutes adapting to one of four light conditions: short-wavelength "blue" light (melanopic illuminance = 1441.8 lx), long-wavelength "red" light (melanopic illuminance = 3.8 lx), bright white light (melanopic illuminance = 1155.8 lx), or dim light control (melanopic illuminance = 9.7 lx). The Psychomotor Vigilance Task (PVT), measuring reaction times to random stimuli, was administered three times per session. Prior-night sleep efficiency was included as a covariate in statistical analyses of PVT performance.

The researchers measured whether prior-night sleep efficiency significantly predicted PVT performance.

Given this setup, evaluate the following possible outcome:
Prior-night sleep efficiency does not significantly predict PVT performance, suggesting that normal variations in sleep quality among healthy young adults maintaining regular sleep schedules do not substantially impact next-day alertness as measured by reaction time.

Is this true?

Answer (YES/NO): YES